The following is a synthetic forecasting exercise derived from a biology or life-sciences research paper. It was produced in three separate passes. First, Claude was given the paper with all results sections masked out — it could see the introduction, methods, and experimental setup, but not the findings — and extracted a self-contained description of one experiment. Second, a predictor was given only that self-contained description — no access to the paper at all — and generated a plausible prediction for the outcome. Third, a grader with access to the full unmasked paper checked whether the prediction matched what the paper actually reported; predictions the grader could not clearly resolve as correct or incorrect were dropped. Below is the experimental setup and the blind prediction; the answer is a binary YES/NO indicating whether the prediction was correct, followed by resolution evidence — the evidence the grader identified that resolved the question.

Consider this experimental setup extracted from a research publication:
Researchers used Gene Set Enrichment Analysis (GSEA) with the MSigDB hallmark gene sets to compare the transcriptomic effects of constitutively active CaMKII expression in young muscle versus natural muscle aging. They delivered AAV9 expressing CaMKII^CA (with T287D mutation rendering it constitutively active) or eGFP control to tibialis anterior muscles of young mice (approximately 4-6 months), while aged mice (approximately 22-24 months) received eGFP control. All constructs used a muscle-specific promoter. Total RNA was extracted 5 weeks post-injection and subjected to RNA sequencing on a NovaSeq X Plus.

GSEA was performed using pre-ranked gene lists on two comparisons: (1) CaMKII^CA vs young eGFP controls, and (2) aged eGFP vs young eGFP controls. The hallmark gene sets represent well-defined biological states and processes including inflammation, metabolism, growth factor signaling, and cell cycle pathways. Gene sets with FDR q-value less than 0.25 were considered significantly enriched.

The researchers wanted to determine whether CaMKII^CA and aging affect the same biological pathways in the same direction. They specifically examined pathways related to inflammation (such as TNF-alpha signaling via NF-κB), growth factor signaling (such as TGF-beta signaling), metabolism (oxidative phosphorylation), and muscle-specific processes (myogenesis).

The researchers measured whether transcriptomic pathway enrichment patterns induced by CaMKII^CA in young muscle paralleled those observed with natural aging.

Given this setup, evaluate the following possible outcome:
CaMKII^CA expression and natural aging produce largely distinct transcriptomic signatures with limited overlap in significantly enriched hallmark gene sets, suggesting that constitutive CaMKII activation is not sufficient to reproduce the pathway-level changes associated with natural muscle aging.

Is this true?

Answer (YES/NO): NO